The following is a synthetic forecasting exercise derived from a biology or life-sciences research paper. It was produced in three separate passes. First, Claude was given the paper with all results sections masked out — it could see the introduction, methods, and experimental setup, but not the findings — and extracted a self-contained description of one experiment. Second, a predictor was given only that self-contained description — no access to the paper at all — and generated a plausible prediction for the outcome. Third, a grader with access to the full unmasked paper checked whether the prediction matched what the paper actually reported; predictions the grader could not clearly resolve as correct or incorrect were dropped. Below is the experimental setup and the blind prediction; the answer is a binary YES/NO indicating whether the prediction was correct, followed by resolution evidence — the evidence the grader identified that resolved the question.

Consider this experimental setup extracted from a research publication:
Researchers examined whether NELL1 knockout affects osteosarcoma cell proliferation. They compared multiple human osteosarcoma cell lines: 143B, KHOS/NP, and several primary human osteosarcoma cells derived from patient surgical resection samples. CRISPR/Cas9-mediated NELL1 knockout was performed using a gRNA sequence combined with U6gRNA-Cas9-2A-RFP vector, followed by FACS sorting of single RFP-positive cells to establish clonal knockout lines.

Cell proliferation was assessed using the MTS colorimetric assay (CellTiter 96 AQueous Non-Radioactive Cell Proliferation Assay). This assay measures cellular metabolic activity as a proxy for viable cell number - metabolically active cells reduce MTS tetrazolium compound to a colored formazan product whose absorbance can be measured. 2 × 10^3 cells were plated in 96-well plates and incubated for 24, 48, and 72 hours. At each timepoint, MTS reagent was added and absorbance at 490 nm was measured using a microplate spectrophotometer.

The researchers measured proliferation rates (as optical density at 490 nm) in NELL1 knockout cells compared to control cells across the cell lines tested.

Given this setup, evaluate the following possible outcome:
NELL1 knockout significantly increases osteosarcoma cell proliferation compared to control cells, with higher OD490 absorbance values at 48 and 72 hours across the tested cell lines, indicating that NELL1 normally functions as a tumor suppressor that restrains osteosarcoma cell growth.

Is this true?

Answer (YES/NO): NO